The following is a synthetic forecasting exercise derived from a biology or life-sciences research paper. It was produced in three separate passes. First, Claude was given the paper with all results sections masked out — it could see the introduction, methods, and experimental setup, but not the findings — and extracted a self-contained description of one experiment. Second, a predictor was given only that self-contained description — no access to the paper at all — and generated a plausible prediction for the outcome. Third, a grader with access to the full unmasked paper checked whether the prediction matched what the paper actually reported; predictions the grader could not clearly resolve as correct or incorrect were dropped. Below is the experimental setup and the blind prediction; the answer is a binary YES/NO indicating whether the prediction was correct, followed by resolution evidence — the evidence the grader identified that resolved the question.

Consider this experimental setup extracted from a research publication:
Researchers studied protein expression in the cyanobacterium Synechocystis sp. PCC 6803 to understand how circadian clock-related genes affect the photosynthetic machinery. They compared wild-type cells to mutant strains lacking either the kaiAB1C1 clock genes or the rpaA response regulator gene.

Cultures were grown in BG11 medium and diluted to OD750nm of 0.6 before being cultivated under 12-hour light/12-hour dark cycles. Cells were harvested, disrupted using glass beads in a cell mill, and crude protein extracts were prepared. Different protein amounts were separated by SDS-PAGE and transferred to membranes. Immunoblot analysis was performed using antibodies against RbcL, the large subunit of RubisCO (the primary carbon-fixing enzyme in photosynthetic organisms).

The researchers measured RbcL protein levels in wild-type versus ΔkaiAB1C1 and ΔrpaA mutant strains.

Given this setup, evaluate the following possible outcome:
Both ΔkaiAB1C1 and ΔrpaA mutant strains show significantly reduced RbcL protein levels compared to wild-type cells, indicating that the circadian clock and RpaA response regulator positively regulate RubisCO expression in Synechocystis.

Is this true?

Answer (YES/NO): NO